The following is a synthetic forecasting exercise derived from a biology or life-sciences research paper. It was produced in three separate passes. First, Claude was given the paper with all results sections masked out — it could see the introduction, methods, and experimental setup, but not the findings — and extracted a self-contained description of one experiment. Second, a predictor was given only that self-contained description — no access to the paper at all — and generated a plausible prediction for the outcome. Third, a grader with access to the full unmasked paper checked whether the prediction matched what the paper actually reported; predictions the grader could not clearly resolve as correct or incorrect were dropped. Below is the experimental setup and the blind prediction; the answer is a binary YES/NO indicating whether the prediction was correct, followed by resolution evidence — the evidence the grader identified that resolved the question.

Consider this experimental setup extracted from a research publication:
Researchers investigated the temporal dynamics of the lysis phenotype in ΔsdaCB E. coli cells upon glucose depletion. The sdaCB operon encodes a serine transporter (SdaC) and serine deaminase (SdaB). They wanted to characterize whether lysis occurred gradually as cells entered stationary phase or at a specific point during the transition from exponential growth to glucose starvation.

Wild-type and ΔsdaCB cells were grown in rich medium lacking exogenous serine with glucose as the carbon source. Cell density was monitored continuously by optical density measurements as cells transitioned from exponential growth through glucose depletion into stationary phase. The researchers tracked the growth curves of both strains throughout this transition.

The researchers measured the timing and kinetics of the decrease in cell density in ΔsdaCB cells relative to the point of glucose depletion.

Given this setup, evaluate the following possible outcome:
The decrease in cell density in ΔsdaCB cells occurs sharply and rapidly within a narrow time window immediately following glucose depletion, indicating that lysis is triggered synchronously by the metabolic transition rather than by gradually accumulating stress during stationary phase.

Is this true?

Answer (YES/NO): YES